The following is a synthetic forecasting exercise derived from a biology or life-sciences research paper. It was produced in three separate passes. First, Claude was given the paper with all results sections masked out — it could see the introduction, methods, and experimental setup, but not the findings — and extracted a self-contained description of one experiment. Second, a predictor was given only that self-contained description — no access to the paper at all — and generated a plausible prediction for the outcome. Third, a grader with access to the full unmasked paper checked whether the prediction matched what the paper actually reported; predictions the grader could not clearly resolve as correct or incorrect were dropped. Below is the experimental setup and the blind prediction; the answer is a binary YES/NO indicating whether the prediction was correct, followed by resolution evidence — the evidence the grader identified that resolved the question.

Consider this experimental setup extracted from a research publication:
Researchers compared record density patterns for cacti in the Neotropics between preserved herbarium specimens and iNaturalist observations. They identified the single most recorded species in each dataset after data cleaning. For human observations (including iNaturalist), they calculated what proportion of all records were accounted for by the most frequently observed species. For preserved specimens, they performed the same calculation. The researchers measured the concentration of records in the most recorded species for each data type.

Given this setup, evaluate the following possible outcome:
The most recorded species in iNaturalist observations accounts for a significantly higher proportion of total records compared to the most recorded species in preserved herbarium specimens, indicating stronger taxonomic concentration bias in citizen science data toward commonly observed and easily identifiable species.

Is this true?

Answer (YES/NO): YES